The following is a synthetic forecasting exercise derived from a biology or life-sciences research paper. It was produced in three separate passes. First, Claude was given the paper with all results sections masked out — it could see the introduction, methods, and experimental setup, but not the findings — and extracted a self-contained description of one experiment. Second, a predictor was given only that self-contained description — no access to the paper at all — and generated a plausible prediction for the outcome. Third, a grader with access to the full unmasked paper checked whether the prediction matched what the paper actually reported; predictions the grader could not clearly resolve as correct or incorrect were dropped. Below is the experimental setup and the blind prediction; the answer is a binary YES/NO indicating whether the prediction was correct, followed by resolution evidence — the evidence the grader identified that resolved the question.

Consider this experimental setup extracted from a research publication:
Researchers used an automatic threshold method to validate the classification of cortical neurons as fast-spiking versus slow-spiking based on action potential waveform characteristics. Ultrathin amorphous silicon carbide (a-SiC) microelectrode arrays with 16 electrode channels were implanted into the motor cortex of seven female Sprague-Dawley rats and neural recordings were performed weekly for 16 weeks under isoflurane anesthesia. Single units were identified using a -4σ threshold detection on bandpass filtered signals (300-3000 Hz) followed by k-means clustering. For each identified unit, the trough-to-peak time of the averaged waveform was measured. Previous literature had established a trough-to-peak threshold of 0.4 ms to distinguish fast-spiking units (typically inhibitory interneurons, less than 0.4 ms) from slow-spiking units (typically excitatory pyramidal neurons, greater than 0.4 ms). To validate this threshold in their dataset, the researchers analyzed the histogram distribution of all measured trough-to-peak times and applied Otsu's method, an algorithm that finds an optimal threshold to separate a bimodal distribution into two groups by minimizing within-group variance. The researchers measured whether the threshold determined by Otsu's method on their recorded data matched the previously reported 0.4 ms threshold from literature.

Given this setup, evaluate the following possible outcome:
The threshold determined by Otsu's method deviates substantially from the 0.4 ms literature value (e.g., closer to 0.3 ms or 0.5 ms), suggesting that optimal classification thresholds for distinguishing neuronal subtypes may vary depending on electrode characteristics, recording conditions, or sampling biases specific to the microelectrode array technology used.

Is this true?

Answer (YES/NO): NO